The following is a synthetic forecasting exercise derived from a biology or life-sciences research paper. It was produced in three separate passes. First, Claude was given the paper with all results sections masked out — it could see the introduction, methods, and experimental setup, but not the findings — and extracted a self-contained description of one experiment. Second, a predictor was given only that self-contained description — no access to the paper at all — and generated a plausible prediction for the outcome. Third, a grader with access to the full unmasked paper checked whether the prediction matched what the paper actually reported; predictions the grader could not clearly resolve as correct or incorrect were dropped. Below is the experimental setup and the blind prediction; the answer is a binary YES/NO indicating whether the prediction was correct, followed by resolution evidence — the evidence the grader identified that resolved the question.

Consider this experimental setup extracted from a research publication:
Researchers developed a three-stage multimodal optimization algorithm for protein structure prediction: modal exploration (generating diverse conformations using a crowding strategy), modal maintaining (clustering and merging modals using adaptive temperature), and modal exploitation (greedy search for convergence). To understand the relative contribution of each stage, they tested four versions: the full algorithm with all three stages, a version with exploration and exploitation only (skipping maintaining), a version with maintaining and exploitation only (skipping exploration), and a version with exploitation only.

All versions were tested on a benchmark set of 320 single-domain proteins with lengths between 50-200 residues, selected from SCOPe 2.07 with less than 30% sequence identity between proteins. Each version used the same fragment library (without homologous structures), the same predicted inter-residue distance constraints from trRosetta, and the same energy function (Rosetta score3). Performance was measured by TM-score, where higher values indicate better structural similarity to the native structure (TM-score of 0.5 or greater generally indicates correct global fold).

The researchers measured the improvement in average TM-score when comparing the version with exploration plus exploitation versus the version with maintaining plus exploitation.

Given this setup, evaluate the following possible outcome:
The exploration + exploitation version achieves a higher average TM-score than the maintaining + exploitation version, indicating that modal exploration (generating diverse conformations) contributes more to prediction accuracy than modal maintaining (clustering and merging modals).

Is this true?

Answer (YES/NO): YES